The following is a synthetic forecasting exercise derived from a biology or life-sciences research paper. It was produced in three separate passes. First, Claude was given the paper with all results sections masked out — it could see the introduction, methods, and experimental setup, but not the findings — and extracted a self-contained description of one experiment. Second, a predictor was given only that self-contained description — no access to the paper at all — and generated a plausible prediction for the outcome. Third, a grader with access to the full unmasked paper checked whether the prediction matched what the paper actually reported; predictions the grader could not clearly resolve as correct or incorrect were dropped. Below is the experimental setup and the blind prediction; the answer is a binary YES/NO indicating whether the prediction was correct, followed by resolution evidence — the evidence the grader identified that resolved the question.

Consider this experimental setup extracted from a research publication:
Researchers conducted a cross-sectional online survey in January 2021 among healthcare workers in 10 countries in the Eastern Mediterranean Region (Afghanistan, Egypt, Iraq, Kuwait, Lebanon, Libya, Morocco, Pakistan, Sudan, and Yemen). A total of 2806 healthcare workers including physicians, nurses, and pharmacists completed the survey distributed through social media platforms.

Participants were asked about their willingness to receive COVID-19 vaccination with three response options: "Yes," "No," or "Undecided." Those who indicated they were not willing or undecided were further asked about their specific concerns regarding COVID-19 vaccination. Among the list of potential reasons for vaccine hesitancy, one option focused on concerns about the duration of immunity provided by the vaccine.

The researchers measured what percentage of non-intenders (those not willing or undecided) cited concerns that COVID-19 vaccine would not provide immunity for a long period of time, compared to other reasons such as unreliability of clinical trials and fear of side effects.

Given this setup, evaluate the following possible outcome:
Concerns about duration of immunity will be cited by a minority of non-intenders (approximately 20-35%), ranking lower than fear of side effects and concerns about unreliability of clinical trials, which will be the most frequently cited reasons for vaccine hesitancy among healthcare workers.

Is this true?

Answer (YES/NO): YES